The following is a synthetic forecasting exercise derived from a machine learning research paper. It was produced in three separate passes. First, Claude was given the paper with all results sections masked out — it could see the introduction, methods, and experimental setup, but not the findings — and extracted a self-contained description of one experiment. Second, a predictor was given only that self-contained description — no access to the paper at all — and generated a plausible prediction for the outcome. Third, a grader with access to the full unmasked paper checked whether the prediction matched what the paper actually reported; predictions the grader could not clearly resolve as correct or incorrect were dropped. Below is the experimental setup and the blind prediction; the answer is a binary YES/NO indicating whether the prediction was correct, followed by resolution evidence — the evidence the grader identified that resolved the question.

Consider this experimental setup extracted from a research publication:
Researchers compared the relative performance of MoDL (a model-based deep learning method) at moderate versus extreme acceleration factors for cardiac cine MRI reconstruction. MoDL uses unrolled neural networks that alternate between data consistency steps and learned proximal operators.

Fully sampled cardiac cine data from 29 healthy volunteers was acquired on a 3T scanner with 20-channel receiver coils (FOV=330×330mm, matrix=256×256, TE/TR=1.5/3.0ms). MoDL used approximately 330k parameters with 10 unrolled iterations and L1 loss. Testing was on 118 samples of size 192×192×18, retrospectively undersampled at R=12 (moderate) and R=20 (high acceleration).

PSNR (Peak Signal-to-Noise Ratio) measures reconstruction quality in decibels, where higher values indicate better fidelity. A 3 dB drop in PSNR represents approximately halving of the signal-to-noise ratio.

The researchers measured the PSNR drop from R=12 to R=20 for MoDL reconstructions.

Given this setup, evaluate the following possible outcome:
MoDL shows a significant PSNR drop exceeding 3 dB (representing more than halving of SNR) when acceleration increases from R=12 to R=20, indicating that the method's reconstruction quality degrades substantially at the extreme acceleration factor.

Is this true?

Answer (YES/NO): YES